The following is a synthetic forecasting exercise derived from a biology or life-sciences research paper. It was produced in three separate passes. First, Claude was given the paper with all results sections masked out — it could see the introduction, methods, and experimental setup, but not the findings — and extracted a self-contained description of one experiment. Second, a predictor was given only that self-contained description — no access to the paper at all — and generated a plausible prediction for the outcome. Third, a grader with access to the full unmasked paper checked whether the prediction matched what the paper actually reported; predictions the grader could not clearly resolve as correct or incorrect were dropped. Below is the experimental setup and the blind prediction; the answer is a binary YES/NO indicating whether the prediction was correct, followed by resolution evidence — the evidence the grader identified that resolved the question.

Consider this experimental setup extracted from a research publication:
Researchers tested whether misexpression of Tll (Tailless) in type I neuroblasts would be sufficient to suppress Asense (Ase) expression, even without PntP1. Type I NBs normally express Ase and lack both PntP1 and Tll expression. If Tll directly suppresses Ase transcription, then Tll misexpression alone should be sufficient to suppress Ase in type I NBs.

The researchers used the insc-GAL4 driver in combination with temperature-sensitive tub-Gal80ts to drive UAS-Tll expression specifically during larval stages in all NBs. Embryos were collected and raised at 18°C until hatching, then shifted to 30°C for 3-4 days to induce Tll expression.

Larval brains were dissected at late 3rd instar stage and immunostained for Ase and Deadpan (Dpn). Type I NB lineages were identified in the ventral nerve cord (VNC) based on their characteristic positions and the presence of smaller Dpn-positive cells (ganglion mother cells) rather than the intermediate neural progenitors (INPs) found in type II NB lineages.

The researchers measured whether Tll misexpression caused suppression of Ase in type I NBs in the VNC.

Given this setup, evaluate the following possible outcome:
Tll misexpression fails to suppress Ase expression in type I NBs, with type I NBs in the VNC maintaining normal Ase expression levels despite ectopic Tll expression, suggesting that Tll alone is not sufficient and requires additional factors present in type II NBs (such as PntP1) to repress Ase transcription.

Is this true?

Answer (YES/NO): NO